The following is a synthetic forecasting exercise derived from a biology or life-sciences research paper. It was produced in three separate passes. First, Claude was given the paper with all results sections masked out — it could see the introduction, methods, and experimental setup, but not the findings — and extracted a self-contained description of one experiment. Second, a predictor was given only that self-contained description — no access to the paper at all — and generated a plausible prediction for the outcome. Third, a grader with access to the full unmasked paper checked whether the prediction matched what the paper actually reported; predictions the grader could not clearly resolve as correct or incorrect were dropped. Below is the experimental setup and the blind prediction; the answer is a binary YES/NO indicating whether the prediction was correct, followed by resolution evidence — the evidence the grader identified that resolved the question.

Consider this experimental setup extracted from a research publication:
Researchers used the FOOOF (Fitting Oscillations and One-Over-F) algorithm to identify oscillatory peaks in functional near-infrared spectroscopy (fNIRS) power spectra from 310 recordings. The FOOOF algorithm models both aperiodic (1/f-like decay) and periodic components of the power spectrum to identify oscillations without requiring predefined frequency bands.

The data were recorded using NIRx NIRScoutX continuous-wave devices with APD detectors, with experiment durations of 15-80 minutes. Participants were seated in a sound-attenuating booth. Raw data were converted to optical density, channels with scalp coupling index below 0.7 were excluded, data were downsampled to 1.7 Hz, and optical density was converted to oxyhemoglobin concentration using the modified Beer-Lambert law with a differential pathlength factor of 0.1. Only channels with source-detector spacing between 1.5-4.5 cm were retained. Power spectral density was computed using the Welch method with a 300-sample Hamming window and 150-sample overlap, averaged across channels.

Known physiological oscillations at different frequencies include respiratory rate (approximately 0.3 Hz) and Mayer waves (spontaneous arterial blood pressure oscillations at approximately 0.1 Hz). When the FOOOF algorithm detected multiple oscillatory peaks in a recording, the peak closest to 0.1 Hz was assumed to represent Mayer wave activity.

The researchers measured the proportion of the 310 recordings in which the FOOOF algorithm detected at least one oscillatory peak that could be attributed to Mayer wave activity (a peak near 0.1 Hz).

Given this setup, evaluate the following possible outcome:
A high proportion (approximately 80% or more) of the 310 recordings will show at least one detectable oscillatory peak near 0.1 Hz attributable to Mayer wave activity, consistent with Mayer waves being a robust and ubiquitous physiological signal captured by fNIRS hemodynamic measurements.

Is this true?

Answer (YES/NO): YES